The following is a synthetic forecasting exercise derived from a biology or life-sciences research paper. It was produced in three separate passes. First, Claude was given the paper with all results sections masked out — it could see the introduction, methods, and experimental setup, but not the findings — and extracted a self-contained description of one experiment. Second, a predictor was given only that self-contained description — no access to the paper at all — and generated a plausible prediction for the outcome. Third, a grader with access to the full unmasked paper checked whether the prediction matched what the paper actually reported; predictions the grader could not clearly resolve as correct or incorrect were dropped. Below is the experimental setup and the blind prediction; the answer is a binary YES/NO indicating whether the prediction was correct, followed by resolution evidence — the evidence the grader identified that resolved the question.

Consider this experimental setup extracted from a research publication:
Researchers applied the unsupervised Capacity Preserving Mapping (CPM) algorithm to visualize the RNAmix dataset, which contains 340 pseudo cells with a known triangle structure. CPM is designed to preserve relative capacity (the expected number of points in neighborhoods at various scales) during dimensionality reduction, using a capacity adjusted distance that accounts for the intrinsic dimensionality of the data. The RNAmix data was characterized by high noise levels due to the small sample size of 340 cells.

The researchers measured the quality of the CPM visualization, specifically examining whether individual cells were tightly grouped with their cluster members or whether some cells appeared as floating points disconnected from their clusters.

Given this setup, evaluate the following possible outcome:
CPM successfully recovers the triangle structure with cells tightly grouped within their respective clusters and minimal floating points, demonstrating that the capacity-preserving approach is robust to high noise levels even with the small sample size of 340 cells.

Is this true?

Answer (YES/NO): NO